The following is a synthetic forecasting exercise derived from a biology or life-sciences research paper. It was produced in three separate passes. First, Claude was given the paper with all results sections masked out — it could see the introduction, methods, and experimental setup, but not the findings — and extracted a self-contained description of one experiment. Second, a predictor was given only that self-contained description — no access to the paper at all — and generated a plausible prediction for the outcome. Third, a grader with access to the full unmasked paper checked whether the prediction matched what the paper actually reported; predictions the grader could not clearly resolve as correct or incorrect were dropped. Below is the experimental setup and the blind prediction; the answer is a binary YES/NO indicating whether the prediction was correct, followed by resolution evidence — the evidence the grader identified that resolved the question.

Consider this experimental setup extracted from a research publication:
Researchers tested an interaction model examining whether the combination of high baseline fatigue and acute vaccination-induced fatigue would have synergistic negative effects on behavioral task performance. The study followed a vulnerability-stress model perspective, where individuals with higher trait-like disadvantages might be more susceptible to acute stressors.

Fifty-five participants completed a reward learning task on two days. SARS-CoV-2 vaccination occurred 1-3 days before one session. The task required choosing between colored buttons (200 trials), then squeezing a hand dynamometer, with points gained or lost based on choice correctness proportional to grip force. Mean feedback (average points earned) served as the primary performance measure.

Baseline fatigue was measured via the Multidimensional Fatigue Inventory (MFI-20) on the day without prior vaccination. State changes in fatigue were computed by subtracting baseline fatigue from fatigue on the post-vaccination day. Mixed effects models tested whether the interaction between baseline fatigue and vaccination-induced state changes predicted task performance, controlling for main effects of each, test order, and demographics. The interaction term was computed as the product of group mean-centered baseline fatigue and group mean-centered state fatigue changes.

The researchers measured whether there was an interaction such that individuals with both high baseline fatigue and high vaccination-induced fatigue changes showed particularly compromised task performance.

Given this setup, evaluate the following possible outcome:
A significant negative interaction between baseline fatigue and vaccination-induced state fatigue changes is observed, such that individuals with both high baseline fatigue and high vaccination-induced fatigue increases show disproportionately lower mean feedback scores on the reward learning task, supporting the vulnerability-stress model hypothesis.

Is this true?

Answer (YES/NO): YES